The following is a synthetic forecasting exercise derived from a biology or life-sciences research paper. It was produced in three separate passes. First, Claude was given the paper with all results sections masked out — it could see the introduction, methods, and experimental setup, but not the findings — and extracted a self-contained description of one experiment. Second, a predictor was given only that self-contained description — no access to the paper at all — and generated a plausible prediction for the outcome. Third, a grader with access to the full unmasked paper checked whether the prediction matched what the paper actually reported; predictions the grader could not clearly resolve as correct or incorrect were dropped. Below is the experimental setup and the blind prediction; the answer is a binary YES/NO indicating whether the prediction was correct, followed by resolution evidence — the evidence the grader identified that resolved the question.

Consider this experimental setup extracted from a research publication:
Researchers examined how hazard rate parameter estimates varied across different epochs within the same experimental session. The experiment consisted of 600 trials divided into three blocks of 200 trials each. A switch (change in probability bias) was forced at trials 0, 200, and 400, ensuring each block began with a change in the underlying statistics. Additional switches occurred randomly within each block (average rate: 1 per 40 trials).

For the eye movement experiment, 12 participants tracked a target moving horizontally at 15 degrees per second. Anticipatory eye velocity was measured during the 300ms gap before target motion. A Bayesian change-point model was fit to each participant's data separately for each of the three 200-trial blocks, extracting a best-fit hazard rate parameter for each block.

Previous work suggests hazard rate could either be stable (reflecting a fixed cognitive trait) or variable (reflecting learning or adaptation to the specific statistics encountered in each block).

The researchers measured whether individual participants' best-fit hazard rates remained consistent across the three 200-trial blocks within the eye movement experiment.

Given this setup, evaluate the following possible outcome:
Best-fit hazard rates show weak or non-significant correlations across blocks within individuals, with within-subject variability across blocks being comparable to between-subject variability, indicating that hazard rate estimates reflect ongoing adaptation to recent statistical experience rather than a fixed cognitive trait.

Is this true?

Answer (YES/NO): NO